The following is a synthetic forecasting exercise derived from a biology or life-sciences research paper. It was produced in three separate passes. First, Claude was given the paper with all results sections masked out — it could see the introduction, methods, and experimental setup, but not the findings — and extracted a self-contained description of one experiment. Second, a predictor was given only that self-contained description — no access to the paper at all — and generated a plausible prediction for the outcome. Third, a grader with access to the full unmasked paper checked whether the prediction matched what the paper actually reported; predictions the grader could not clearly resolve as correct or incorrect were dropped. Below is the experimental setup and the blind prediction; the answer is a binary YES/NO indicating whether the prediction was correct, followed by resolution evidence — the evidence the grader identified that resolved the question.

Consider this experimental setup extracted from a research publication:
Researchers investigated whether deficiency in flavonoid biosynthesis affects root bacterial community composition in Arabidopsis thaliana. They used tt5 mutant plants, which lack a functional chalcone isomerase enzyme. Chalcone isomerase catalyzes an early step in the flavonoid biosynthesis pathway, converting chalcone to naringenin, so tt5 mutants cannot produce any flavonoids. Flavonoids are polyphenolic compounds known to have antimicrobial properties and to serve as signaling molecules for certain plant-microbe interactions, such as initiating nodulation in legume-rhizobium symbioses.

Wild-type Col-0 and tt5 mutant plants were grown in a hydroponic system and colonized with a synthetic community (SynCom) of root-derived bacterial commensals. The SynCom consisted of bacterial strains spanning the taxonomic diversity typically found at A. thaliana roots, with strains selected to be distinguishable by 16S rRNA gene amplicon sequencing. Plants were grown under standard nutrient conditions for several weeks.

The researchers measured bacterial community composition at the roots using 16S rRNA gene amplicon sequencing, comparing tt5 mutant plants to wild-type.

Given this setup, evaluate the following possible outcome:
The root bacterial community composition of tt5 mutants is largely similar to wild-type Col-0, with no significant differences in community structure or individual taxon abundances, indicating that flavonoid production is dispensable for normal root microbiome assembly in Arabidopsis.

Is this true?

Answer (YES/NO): YES